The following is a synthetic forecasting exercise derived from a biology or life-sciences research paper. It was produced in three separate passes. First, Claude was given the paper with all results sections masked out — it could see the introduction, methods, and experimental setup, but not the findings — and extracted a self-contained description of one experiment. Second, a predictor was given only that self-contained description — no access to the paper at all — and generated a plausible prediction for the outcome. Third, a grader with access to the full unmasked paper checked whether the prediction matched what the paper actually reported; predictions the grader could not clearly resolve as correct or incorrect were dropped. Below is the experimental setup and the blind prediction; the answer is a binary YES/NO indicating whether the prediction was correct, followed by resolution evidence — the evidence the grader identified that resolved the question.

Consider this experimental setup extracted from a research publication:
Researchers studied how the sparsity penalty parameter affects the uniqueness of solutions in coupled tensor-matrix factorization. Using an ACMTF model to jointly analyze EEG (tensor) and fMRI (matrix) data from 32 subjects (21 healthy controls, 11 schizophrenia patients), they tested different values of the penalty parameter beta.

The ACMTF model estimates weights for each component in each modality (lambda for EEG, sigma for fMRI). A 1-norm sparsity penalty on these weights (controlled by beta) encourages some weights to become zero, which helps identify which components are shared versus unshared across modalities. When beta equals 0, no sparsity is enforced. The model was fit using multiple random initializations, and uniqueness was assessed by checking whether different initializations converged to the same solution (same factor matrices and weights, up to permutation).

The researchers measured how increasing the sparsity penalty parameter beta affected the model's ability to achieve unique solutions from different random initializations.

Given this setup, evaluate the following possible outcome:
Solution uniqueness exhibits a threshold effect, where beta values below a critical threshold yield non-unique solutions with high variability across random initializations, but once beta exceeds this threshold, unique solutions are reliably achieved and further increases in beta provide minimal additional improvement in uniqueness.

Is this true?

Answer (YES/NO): NO